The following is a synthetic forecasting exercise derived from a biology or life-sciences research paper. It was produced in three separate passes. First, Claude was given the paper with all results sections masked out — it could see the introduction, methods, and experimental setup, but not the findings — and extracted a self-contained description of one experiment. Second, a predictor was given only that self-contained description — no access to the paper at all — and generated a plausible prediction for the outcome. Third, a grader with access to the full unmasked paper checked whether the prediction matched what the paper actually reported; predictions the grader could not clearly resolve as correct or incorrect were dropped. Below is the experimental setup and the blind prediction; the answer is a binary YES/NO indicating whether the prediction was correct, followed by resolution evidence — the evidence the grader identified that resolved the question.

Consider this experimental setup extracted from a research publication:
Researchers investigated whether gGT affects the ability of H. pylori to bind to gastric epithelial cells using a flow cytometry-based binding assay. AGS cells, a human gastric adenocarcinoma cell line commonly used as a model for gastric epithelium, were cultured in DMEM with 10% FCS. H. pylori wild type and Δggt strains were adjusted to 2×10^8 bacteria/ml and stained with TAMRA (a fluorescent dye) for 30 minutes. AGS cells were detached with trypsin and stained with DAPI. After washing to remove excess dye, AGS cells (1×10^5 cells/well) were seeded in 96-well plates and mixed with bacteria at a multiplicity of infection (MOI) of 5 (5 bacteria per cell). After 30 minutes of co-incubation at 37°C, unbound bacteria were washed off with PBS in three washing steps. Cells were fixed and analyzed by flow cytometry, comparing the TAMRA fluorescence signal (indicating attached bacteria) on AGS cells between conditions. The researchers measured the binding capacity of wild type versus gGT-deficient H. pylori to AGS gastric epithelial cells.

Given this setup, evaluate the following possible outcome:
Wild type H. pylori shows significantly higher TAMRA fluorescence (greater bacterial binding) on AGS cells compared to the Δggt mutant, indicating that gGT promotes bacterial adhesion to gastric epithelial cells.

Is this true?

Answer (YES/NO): NO